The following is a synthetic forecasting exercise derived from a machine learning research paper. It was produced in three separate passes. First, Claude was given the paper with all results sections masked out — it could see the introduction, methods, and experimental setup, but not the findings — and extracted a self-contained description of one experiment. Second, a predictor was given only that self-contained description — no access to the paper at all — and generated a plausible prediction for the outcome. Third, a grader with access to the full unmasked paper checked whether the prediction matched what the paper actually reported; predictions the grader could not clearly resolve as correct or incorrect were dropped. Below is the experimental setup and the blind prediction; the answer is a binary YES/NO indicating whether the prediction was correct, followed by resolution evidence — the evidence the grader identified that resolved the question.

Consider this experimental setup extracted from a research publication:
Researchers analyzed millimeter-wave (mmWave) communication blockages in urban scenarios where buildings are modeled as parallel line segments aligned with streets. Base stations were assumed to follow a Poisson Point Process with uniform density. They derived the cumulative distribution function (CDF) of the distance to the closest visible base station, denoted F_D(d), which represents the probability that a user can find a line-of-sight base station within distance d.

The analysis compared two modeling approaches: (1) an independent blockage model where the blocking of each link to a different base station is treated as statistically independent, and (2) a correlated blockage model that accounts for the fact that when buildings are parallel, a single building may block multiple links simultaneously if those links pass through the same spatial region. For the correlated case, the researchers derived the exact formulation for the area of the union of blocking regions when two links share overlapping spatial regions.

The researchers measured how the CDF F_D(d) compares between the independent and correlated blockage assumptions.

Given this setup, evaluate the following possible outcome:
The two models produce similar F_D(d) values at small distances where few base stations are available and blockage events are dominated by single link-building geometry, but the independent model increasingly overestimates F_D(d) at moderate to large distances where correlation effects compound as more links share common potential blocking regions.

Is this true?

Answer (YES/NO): NO